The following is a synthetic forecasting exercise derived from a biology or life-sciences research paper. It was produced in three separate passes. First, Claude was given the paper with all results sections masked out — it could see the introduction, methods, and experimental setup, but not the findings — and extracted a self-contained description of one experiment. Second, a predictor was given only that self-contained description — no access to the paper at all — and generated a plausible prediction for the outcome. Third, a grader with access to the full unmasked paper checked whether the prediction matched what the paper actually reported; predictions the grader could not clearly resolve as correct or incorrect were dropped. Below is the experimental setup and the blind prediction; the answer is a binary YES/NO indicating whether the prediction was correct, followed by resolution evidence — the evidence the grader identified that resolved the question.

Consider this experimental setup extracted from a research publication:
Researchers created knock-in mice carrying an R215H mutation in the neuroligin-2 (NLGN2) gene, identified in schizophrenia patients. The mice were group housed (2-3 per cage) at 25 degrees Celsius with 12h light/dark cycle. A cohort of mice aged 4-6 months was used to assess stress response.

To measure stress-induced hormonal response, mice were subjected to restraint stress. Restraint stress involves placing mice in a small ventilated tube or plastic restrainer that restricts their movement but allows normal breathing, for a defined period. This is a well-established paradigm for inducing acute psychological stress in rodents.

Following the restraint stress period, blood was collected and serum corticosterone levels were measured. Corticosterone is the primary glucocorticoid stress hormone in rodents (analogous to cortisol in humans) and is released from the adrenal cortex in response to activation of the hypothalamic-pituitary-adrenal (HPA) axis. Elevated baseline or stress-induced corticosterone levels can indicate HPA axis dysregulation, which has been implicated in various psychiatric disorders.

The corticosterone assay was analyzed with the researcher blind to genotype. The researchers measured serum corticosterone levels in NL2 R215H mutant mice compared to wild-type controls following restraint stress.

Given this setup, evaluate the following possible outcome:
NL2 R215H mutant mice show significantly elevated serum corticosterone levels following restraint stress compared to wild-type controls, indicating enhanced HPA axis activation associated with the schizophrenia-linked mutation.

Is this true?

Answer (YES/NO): YES